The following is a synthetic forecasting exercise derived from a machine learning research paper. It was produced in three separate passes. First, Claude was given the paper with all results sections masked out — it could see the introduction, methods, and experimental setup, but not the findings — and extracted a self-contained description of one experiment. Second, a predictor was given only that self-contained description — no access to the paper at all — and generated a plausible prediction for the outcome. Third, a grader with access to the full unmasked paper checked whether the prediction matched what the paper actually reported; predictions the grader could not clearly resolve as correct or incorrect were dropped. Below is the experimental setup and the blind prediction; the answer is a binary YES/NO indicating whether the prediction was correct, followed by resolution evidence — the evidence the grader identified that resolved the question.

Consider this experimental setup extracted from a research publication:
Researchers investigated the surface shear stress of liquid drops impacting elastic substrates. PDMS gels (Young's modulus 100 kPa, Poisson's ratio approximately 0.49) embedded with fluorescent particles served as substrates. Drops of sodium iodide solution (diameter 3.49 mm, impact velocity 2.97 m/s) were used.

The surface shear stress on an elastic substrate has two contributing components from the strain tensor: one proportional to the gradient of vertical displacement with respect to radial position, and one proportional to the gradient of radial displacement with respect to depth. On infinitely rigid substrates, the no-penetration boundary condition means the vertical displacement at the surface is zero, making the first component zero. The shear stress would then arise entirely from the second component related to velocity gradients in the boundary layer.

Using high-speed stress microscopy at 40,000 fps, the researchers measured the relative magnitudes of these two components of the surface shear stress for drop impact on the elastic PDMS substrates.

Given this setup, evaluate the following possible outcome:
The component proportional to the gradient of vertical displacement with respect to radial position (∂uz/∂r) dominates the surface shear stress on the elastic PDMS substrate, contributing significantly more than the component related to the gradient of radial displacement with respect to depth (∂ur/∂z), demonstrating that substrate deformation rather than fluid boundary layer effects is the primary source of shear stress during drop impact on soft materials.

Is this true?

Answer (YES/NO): YES